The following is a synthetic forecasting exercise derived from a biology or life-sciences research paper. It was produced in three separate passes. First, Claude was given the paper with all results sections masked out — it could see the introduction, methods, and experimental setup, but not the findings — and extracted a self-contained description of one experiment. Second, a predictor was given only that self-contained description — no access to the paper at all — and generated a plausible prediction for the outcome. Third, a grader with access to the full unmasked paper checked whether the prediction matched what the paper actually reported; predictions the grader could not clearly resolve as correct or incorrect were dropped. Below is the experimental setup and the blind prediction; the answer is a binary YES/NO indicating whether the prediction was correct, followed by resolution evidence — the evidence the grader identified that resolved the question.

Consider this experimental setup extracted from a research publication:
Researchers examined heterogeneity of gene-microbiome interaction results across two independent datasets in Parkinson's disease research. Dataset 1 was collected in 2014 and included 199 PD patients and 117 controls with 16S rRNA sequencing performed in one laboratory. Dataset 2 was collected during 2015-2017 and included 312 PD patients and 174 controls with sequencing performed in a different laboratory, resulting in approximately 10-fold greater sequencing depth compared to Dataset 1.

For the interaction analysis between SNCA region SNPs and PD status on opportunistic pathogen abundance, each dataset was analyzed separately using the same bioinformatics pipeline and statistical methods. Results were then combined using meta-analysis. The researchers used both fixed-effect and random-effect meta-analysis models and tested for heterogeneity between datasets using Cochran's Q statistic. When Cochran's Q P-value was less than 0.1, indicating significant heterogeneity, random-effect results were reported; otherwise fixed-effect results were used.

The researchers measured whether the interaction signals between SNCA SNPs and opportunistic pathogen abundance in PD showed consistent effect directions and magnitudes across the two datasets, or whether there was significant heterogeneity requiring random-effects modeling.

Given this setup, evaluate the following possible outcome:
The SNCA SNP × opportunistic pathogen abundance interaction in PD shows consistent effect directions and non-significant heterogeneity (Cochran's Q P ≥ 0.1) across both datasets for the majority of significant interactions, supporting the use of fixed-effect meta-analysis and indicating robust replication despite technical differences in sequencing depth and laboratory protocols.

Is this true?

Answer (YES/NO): YES